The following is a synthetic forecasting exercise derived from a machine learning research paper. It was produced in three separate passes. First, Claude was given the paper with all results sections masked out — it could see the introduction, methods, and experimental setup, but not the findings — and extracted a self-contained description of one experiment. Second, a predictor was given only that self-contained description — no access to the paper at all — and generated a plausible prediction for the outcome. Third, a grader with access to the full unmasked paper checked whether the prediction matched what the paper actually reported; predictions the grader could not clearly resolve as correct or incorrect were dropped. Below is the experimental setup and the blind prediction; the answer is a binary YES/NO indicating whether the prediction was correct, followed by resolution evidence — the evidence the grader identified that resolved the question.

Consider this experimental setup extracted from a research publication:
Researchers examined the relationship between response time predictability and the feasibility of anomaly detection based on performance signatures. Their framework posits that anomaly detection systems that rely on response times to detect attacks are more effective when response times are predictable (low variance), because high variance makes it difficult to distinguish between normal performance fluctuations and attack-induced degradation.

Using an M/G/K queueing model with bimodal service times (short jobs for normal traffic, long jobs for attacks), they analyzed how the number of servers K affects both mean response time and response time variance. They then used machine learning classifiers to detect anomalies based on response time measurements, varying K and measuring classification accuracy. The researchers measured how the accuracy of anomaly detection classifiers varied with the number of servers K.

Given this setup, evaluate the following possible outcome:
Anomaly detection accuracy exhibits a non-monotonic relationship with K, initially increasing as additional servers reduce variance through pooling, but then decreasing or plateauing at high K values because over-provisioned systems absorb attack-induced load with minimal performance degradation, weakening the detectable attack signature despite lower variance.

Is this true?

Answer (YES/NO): NO